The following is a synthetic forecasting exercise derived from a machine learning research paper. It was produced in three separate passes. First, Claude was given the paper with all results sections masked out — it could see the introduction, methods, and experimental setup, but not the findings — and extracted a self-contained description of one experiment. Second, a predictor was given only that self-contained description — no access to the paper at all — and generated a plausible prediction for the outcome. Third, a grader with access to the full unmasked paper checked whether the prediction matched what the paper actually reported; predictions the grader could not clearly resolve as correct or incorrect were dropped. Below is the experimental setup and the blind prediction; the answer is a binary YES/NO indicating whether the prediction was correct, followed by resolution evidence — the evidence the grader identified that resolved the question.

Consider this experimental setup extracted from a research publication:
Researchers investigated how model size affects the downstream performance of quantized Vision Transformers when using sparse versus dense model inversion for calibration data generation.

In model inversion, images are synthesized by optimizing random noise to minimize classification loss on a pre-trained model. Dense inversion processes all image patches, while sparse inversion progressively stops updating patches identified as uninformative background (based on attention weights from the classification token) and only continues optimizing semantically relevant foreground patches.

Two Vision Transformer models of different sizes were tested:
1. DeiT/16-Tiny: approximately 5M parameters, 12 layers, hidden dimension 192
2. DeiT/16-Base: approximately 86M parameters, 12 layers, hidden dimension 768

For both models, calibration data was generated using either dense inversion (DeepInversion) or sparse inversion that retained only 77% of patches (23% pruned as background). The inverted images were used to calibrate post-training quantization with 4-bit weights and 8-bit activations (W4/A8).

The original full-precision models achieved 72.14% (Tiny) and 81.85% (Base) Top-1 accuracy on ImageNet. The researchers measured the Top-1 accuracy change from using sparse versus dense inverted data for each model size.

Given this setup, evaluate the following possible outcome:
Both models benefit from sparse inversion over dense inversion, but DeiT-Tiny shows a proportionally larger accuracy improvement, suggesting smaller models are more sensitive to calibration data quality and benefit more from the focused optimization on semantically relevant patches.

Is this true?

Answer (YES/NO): NO